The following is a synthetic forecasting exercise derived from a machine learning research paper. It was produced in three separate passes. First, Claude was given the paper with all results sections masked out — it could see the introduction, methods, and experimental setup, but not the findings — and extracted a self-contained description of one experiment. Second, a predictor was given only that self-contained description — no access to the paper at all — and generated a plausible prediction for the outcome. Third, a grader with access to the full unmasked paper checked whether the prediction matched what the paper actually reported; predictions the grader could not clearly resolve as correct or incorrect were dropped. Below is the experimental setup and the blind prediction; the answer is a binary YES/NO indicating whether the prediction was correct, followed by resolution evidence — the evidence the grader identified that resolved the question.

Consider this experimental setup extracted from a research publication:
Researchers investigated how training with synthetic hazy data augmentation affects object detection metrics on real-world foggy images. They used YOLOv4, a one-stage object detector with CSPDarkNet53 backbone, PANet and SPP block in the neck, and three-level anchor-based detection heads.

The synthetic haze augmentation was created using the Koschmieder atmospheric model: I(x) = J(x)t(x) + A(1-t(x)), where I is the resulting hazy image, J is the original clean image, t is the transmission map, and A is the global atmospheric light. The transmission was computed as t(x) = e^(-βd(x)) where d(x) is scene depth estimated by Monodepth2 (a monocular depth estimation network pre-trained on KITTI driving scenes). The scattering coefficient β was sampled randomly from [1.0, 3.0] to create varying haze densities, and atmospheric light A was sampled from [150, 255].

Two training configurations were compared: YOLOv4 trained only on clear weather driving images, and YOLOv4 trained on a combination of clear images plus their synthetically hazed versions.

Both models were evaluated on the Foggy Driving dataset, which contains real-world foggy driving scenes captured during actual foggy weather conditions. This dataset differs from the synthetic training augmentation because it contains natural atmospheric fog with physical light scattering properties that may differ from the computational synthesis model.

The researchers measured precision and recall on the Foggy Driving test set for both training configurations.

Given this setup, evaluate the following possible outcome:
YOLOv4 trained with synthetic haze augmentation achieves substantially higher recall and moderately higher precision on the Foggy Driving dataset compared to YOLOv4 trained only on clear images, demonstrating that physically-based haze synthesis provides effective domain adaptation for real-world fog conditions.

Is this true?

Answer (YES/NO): NO